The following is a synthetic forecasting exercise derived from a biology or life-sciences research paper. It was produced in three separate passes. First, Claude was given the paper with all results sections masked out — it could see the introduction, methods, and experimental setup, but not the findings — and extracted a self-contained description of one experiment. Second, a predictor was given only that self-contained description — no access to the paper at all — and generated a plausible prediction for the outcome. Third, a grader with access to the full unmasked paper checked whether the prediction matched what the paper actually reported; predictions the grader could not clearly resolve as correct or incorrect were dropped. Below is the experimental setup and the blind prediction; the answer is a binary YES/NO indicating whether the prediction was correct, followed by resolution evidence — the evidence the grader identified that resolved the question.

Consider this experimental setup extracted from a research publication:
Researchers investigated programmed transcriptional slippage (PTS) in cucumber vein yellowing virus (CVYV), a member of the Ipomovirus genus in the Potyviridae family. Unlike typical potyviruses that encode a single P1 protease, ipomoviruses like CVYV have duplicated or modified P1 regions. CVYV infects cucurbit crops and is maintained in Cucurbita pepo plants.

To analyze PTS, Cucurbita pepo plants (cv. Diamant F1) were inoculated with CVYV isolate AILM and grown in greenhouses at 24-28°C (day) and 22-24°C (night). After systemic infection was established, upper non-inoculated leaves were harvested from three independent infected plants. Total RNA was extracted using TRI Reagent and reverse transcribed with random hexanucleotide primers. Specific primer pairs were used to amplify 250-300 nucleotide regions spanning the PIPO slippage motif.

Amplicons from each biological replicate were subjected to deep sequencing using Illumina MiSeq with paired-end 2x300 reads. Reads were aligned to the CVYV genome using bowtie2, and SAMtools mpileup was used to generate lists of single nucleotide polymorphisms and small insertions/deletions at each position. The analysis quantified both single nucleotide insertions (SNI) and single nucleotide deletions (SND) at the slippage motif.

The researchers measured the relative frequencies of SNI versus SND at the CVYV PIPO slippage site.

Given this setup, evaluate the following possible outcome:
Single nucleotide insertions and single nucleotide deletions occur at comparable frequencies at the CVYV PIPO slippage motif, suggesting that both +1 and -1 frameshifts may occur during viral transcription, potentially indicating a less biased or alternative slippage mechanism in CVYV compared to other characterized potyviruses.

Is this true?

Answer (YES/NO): NO